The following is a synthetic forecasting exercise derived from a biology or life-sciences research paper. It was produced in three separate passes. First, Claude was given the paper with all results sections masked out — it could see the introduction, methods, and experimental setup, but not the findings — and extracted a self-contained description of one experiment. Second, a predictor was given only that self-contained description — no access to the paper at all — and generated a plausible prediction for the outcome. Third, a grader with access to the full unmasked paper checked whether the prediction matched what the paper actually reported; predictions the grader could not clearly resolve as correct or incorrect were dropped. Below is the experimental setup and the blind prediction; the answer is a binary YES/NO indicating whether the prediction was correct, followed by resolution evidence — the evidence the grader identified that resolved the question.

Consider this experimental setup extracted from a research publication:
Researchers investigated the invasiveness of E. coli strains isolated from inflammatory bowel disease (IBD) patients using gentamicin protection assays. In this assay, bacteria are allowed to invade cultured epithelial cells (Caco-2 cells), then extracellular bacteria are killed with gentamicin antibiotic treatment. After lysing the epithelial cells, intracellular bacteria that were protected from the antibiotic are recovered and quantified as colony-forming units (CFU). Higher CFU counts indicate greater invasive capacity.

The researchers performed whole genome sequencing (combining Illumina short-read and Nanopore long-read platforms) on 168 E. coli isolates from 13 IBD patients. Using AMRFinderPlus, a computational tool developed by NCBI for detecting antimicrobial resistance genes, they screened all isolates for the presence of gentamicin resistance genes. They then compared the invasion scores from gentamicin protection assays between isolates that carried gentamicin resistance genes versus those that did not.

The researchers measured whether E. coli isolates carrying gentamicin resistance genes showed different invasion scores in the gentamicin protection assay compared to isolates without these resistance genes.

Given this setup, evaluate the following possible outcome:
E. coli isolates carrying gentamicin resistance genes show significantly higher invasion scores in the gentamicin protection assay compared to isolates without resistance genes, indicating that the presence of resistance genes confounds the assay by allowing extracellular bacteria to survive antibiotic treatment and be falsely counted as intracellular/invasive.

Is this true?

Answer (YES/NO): YES